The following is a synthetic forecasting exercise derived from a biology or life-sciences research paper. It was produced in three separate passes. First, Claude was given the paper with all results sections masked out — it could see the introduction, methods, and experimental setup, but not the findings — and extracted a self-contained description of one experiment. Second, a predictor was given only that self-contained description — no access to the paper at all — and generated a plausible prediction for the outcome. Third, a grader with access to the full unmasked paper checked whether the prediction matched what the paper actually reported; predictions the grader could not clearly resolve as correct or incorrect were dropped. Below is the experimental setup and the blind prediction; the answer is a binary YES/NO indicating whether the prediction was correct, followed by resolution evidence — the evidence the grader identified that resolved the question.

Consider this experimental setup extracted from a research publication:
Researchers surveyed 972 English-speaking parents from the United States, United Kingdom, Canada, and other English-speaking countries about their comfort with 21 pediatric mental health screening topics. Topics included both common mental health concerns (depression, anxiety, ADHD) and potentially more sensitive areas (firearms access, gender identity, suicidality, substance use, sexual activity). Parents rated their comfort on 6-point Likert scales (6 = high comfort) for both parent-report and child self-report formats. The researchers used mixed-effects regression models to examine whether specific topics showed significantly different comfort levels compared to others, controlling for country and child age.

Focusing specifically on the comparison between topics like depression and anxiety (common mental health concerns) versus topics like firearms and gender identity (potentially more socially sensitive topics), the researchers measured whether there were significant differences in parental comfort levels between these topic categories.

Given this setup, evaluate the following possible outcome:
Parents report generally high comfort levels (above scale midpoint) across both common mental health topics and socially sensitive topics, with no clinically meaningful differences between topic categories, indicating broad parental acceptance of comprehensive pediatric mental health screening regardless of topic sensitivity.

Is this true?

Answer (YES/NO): NO